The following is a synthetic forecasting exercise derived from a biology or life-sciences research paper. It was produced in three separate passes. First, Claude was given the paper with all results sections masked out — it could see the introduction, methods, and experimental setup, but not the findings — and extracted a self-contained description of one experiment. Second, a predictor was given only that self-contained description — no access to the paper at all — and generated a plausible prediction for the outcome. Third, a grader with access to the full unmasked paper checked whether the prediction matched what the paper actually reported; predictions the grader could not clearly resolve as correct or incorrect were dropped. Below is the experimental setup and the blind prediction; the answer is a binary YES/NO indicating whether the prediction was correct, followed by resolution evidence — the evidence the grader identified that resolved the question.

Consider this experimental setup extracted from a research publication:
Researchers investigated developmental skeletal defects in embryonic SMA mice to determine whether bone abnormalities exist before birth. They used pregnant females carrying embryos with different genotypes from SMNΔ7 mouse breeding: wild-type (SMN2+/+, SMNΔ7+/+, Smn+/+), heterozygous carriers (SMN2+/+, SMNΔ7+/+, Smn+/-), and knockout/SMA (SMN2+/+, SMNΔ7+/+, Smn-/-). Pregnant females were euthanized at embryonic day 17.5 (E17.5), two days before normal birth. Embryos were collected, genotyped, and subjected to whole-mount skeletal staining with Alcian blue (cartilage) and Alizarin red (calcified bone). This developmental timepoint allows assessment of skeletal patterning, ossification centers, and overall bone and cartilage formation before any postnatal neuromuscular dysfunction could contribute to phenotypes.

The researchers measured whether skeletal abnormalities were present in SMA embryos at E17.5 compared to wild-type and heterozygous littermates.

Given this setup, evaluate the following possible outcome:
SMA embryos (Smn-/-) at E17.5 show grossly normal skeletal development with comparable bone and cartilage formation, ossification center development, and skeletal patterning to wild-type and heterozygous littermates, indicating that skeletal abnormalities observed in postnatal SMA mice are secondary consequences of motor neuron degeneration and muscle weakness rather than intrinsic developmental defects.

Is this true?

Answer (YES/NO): YES